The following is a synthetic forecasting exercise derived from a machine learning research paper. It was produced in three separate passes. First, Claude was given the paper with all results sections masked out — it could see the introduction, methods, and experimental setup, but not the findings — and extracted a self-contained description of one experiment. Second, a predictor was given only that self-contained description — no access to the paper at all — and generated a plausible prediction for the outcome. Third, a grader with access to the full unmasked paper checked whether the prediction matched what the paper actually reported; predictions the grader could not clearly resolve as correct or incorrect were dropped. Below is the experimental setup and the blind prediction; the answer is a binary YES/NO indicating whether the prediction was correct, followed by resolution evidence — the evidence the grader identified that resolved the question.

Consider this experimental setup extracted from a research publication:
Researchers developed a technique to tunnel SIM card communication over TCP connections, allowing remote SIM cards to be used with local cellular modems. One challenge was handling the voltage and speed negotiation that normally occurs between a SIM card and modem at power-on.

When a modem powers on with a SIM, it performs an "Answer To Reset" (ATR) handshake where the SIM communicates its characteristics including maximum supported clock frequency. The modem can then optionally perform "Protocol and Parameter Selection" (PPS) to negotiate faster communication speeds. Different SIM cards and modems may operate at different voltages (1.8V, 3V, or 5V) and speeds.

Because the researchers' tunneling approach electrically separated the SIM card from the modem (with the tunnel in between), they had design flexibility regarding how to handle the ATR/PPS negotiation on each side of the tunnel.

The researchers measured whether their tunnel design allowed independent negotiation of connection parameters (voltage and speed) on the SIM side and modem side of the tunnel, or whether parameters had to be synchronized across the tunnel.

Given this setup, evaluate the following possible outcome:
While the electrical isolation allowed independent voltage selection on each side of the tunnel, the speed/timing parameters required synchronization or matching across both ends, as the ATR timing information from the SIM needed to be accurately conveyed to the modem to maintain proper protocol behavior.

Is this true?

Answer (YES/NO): NO